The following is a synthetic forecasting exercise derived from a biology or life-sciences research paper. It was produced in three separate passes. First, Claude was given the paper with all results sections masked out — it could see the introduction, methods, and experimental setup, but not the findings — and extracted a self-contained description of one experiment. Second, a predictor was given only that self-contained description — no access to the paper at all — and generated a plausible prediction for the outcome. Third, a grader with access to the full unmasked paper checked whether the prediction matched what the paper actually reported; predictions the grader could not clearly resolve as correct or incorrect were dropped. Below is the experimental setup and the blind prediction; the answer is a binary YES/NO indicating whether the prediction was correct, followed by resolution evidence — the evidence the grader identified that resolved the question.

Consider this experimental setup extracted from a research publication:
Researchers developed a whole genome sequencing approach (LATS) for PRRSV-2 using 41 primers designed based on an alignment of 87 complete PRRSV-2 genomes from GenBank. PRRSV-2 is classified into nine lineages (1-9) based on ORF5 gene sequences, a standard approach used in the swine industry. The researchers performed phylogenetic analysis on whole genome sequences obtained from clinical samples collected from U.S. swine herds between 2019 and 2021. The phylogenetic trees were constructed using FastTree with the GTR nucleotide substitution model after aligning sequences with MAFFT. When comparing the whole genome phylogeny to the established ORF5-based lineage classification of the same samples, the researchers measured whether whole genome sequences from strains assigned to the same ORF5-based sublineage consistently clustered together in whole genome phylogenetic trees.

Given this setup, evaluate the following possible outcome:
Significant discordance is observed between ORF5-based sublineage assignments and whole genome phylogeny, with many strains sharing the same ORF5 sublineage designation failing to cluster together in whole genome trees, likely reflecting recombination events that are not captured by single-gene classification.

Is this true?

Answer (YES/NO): NO